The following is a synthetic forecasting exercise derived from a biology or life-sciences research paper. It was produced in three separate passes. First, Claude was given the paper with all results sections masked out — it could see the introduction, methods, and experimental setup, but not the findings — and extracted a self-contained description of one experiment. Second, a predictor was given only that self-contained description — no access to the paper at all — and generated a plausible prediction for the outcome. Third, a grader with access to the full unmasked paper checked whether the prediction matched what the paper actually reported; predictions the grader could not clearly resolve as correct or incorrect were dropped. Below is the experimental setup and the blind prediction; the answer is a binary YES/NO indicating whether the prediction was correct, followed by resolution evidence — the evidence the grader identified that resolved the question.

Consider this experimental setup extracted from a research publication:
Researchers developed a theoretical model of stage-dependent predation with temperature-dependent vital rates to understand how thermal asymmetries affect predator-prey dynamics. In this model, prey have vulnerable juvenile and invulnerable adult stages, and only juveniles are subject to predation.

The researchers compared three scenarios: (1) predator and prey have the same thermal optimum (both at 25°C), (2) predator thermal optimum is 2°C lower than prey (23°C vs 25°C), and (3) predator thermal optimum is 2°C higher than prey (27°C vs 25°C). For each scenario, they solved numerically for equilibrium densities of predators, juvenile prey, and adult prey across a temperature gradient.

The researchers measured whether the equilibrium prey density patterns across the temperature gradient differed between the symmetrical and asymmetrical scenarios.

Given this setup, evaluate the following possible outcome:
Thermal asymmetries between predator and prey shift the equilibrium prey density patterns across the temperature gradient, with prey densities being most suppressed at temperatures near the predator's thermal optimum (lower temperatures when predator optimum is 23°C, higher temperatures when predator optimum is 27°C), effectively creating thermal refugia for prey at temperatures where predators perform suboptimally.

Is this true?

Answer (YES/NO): YES